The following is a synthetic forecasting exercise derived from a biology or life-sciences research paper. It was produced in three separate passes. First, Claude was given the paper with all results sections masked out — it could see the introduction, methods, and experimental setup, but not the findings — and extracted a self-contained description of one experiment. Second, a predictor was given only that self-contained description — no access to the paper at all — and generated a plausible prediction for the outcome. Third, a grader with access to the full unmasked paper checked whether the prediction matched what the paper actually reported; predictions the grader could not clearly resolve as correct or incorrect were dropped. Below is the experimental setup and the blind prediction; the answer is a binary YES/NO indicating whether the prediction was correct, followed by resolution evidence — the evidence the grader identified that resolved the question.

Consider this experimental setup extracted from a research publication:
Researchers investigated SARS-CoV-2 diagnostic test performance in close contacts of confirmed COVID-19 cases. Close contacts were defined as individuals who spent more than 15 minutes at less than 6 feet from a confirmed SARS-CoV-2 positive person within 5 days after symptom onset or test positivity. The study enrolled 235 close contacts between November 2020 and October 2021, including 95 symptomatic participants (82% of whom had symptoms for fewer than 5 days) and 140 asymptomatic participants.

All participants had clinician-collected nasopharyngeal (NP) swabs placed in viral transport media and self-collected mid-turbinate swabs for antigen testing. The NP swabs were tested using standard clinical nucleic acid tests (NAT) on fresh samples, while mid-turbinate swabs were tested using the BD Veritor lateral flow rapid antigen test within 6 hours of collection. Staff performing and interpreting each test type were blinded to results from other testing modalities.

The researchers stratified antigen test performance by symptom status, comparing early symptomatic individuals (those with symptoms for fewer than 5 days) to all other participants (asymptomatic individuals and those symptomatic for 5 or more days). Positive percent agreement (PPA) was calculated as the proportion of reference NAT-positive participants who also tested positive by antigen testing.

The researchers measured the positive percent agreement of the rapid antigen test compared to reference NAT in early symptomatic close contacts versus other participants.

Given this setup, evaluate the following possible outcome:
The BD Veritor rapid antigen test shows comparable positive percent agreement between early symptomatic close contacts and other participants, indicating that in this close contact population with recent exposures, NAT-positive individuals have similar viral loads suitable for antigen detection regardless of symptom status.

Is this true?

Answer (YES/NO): NO